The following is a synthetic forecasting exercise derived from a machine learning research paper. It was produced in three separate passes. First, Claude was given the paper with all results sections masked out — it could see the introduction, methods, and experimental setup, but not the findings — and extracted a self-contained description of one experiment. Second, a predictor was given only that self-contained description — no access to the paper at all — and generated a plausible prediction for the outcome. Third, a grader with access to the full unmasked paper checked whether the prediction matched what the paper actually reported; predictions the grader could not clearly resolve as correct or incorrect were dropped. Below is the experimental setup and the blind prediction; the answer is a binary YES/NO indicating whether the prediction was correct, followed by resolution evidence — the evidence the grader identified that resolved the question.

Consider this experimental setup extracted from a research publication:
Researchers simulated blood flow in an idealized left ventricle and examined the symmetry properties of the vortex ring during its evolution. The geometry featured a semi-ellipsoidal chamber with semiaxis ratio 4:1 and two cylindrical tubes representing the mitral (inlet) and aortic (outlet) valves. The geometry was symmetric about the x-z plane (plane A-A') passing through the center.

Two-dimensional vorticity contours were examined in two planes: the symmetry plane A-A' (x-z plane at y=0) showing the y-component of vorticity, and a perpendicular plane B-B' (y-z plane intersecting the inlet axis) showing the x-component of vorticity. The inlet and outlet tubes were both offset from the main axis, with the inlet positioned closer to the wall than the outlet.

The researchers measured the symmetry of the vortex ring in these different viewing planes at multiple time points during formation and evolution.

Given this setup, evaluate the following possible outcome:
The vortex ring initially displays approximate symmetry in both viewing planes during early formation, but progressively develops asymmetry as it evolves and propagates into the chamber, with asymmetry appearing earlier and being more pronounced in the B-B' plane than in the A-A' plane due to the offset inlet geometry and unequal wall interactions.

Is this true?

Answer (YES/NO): NO